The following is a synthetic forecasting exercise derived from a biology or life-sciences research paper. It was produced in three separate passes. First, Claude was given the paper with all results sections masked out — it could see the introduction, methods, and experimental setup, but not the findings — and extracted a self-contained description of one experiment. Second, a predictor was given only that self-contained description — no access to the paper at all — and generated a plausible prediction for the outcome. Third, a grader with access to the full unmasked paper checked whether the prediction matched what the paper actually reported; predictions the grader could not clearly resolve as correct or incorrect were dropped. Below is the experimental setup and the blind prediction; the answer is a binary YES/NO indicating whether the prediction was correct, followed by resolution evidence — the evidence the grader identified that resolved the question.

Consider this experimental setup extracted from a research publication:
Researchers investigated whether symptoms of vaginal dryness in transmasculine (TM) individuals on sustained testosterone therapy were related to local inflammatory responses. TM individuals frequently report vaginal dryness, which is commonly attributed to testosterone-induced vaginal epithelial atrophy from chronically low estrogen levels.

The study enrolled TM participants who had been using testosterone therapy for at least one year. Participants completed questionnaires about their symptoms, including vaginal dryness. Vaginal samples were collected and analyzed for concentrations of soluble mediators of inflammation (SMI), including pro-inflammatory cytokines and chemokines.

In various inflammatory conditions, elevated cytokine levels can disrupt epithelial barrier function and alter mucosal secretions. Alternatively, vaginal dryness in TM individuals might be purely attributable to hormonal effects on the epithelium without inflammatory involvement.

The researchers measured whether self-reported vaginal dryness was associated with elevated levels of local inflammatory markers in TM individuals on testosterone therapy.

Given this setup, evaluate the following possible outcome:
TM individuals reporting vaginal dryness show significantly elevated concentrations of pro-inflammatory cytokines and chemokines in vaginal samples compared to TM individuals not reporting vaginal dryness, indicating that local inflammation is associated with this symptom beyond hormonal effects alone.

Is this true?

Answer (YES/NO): NO